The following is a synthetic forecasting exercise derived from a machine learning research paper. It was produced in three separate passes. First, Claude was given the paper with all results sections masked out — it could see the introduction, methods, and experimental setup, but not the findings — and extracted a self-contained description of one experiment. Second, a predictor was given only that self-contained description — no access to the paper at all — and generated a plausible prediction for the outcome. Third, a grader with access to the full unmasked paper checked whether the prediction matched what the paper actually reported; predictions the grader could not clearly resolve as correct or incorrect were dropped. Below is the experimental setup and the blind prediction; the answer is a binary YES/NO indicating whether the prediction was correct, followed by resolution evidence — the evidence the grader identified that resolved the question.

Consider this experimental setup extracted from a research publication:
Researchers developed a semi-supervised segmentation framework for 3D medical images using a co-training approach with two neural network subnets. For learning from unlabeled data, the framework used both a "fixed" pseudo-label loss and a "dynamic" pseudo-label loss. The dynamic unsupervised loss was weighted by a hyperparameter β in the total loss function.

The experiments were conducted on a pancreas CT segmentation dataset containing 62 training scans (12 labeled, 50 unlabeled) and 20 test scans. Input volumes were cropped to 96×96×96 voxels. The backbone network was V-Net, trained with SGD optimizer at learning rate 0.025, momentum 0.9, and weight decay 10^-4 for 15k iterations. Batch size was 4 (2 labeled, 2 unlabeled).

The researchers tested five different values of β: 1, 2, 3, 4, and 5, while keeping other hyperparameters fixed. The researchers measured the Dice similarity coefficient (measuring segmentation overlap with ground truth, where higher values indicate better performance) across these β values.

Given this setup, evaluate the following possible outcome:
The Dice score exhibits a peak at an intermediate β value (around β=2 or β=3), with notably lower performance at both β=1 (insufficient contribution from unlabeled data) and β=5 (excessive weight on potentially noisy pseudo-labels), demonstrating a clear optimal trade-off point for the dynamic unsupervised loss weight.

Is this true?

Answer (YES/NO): NO